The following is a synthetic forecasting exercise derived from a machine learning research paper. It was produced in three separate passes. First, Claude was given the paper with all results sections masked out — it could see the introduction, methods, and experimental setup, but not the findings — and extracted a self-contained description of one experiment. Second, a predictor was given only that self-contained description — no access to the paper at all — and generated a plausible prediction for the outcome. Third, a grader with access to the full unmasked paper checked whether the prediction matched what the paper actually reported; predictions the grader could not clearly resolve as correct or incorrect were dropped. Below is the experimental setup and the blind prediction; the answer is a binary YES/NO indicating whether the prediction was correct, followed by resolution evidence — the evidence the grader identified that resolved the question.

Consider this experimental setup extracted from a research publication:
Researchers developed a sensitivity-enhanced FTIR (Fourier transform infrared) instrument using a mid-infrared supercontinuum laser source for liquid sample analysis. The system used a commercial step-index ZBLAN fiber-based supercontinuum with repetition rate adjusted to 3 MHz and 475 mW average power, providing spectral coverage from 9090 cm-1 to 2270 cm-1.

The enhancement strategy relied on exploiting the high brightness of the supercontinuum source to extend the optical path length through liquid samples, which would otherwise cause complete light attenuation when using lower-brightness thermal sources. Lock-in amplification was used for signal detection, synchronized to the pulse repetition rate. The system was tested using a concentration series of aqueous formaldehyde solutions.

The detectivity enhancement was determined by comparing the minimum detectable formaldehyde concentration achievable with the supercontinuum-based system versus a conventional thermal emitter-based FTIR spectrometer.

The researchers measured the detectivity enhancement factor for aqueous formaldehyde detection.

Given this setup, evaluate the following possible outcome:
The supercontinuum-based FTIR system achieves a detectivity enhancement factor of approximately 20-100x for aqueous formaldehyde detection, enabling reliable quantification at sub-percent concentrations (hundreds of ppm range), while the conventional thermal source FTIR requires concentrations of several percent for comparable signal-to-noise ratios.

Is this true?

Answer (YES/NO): NO